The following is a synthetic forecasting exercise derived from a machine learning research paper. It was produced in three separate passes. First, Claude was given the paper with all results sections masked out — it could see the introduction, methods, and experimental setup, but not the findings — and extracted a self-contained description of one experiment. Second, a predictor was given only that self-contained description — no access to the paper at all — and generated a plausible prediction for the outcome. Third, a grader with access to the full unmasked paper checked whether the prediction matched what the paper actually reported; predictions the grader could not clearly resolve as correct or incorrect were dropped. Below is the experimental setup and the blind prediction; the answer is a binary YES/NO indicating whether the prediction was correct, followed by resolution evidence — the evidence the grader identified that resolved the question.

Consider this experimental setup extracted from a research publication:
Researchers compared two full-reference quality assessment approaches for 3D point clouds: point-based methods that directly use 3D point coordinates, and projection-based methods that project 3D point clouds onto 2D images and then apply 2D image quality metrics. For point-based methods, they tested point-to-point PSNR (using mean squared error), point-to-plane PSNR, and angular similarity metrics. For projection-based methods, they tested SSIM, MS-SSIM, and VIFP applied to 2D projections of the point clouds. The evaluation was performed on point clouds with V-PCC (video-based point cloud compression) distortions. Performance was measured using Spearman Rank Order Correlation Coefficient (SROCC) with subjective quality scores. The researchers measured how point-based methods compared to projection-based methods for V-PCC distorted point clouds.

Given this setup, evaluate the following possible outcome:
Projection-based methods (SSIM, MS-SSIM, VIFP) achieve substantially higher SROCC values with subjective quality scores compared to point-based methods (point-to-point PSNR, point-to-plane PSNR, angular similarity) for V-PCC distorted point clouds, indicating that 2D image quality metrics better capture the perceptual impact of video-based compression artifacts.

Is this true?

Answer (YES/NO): NO